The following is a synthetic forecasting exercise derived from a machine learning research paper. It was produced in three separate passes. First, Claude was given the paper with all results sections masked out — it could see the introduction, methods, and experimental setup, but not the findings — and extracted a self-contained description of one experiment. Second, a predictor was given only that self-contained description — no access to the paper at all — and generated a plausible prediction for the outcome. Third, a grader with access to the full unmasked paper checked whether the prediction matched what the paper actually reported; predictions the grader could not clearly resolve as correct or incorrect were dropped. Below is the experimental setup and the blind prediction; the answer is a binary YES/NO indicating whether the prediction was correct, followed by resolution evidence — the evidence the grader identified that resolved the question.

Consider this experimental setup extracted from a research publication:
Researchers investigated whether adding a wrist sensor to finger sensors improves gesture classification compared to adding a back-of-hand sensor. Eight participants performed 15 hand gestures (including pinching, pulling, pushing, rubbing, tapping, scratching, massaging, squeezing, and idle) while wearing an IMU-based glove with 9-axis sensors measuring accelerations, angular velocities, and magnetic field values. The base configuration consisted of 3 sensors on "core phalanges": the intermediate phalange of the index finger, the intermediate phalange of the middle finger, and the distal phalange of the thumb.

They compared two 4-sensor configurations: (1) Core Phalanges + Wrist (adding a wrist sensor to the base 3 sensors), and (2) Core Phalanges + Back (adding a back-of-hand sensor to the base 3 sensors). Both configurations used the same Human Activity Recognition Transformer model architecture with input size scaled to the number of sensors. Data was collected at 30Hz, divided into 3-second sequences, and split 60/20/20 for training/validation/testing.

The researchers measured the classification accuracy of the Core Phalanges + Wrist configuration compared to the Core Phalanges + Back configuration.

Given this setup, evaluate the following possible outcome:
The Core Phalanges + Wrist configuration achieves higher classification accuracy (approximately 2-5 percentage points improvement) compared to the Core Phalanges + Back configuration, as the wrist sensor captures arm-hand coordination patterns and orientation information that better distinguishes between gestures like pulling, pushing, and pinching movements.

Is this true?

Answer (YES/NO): NO